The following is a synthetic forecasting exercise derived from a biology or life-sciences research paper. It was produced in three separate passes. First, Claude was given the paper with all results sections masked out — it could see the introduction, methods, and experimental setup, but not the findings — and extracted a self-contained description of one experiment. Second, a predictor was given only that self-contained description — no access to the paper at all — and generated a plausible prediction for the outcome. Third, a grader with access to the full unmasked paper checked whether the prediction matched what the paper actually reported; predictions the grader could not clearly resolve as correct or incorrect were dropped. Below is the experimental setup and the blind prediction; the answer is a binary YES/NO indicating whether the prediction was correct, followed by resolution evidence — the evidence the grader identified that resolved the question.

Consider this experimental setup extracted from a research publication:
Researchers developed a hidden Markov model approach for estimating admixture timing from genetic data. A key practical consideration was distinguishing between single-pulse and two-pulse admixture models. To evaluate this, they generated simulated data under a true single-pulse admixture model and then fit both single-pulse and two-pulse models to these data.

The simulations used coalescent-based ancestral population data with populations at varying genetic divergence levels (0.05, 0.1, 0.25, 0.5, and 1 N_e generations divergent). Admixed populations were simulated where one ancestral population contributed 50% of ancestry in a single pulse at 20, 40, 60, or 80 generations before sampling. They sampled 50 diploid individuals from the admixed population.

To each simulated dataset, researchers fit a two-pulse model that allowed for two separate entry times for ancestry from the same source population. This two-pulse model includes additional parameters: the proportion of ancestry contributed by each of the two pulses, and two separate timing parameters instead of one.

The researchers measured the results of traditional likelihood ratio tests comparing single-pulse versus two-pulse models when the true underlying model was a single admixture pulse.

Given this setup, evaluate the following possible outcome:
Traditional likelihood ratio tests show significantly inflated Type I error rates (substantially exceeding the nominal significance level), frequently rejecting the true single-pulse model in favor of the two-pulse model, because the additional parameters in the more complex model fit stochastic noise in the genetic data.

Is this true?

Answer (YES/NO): YES